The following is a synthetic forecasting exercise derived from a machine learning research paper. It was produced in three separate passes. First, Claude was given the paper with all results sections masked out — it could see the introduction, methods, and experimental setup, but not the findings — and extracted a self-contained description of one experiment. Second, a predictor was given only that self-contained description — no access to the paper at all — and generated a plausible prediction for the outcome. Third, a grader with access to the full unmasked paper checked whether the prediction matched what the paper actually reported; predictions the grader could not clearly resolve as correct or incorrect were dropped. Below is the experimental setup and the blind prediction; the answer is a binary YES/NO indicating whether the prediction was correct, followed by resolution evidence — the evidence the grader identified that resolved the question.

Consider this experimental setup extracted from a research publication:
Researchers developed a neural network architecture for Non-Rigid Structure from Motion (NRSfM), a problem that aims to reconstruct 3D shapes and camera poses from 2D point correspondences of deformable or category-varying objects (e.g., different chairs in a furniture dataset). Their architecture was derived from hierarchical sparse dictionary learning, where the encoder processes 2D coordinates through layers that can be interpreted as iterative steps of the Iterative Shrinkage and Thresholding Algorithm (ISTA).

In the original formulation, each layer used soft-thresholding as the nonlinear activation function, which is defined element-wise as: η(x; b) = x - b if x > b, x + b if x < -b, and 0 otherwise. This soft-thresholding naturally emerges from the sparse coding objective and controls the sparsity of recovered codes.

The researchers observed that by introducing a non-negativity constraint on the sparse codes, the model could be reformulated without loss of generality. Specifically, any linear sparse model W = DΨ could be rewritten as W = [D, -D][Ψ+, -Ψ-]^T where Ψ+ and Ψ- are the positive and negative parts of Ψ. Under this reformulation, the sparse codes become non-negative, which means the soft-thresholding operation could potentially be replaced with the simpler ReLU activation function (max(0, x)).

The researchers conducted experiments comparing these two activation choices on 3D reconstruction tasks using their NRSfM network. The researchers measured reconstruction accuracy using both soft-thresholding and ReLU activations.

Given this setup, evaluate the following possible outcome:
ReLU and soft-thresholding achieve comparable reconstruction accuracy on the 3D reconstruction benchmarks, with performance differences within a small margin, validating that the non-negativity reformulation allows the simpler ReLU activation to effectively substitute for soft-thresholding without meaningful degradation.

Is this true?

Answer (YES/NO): YES